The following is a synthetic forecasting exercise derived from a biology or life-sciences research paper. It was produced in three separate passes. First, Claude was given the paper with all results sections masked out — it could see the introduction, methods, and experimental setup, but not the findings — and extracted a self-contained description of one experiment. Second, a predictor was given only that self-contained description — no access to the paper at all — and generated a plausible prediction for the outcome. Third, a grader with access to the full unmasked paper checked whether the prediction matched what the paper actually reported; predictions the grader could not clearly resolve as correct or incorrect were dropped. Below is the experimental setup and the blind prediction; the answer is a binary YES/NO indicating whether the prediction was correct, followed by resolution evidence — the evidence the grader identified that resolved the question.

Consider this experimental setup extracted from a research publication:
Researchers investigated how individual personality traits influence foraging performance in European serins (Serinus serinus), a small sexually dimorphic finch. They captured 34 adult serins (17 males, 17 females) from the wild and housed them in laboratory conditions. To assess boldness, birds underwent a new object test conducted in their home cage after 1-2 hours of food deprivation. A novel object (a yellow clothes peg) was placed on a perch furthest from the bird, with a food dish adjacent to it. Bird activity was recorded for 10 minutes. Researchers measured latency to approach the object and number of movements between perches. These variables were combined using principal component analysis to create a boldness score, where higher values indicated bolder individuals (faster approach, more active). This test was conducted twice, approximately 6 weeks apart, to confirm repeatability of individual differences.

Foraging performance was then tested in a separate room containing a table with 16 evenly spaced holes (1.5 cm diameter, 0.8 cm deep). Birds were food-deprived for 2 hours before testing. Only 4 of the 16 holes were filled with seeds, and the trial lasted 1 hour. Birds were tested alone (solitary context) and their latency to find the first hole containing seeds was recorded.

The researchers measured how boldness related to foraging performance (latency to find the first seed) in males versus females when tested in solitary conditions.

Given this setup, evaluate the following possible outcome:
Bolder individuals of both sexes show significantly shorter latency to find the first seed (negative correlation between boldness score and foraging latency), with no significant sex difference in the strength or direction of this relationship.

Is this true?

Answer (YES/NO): NO